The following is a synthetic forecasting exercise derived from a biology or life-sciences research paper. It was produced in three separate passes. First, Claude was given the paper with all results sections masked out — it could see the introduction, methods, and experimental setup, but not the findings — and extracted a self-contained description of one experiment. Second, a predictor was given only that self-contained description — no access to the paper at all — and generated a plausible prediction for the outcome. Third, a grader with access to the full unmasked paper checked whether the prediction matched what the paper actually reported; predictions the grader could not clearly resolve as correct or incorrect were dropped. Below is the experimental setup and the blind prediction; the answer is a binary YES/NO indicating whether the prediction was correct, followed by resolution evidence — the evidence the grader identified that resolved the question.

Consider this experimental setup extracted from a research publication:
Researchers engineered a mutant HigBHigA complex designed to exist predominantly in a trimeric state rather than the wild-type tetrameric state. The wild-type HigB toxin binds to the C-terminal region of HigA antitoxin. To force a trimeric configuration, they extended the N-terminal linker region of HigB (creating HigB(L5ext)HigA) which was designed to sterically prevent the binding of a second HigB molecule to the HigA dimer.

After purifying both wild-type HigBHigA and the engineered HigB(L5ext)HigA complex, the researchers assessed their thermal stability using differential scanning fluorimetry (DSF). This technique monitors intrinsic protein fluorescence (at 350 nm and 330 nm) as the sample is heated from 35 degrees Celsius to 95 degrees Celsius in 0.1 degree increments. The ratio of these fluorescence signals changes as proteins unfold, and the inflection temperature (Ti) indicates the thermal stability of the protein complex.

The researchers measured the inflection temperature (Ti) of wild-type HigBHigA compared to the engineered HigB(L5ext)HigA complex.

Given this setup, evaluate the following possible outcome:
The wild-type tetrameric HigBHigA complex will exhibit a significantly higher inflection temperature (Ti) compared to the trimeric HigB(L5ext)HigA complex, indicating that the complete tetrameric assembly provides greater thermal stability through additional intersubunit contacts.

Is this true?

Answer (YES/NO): YES